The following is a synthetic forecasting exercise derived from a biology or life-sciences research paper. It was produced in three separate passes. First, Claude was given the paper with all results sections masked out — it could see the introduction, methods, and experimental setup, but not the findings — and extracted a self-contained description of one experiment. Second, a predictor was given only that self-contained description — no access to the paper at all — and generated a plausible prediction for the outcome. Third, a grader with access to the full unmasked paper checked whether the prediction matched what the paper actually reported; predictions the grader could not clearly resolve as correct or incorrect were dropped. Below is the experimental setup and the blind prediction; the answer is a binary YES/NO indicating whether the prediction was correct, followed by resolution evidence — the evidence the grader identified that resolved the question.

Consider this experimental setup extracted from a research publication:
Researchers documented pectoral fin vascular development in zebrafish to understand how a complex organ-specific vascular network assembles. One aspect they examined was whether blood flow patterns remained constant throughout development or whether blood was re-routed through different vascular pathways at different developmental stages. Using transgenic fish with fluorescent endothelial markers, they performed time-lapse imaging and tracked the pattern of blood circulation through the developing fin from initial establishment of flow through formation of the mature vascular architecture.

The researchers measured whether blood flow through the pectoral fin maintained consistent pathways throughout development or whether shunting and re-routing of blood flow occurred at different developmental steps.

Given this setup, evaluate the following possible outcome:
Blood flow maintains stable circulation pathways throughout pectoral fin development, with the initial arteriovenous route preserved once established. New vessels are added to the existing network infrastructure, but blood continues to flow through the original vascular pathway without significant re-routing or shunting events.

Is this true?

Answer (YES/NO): NO